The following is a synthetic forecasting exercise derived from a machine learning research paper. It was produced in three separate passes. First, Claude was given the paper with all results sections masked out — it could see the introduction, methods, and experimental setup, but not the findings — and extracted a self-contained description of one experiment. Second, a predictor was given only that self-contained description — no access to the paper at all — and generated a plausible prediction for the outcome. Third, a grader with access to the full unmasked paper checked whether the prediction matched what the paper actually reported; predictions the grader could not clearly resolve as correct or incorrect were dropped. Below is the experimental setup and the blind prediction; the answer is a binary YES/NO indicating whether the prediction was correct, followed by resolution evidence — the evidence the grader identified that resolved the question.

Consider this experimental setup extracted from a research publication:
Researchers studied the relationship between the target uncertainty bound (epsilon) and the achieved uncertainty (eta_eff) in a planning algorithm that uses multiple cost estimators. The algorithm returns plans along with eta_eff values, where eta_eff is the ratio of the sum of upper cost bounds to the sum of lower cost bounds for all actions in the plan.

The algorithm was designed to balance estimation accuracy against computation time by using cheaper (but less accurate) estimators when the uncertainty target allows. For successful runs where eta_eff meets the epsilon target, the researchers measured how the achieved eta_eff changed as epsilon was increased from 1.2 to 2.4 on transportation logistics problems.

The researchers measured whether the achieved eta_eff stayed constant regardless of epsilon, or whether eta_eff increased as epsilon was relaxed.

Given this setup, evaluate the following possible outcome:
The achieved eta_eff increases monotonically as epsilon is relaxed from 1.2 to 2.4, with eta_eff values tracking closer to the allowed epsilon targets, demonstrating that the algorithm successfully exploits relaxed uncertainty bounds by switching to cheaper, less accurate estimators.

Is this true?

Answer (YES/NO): YES